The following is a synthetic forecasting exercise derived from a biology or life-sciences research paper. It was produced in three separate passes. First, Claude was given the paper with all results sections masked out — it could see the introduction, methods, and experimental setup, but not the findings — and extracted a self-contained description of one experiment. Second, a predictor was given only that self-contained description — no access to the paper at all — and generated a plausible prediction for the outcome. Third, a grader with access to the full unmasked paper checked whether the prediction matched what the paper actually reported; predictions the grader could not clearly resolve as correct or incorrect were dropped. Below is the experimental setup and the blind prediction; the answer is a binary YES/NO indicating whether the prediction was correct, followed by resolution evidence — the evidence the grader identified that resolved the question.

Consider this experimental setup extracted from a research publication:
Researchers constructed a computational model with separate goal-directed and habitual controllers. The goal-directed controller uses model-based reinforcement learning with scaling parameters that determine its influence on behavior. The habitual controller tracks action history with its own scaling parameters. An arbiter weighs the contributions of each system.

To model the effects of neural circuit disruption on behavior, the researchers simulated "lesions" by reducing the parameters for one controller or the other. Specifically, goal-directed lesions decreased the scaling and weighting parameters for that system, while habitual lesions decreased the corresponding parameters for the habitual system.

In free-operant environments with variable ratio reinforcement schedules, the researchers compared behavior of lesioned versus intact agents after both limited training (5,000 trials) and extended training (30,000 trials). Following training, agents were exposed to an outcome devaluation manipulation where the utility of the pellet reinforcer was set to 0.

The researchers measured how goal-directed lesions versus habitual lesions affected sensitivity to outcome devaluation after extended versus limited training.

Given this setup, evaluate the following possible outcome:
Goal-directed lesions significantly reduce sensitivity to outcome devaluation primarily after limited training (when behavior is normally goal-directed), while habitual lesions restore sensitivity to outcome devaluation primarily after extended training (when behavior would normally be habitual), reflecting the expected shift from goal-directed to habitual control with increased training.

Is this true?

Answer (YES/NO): NO